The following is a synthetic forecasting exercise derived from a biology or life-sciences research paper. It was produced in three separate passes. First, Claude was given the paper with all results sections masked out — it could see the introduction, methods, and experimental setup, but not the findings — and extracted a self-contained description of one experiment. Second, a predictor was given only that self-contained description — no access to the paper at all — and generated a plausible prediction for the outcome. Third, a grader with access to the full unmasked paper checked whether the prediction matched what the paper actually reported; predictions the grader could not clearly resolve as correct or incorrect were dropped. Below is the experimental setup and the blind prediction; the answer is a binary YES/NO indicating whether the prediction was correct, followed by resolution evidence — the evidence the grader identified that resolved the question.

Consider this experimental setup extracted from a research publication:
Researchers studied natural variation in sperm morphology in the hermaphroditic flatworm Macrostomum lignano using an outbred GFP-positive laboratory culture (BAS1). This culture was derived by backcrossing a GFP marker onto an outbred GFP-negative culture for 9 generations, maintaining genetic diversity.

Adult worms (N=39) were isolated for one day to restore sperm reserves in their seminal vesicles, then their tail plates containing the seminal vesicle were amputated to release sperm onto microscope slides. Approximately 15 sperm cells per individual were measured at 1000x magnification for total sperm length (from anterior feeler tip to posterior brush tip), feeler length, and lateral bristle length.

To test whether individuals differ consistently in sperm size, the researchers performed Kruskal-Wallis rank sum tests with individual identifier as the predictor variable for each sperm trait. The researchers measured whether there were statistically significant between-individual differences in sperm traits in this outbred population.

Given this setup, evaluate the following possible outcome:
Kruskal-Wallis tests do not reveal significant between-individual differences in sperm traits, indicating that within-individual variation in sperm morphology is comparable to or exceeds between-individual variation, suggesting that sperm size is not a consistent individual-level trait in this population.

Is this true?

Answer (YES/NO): NO